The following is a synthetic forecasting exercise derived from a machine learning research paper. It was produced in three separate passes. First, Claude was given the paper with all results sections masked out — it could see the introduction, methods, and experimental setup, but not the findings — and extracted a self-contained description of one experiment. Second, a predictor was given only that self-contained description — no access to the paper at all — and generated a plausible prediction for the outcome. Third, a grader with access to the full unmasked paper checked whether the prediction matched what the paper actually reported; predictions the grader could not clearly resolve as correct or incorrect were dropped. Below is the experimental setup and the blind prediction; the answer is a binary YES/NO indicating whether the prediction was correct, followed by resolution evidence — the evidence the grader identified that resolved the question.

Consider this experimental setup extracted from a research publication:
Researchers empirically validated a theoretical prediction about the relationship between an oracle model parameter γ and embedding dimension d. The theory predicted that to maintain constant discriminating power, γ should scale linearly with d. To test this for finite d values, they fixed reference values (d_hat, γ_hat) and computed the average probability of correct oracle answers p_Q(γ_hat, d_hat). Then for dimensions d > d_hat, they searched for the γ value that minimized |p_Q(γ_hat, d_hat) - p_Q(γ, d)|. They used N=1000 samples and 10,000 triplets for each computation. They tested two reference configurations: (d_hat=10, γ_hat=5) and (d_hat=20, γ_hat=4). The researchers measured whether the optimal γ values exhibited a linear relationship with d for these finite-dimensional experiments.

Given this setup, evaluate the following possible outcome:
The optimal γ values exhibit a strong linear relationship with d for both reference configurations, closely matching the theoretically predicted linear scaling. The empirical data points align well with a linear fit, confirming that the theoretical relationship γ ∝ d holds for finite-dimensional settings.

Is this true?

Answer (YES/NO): YES